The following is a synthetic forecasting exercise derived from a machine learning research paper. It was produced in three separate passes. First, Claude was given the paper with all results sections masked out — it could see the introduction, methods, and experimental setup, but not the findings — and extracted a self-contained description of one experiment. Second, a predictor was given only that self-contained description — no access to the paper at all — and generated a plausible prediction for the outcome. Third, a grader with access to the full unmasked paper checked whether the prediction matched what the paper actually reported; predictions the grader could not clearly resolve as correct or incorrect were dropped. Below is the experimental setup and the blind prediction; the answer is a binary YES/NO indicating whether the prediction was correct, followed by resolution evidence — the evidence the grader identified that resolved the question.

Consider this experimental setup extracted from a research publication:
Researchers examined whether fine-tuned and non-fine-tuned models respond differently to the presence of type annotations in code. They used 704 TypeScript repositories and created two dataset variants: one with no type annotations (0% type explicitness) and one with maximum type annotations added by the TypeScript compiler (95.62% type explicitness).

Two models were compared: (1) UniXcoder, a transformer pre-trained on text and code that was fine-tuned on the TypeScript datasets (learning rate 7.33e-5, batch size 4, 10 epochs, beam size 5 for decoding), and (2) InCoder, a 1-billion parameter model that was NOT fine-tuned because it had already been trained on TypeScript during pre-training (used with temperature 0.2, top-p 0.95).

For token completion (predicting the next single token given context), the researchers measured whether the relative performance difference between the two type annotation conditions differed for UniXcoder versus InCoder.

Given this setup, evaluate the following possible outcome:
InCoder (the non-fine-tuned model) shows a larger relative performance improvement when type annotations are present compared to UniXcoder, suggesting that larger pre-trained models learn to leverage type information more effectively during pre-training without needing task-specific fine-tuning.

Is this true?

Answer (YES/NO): NO